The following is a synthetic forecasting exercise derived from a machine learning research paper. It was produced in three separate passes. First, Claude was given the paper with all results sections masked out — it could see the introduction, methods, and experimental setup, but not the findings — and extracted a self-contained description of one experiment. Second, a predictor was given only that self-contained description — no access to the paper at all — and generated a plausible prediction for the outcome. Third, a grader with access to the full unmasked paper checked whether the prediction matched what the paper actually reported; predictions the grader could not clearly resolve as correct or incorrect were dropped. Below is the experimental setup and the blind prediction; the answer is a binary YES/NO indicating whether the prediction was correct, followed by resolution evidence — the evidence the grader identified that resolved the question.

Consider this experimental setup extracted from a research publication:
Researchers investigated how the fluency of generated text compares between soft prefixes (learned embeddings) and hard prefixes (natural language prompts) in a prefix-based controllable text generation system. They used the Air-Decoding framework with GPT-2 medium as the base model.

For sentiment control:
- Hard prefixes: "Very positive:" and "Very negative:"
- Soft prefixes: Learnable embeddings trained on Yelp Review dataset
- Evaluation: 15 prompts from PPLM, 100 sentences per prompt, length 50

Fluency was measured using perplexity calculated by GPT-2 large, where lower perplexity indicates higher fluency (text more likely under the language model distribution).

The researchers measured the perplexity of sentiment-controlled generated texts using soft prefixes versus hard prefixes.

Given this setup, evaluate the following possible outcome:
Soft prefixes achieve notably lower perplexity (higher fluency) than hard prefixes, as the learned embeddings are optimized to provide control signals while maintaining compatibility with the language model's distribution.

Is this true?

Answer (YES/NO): NO